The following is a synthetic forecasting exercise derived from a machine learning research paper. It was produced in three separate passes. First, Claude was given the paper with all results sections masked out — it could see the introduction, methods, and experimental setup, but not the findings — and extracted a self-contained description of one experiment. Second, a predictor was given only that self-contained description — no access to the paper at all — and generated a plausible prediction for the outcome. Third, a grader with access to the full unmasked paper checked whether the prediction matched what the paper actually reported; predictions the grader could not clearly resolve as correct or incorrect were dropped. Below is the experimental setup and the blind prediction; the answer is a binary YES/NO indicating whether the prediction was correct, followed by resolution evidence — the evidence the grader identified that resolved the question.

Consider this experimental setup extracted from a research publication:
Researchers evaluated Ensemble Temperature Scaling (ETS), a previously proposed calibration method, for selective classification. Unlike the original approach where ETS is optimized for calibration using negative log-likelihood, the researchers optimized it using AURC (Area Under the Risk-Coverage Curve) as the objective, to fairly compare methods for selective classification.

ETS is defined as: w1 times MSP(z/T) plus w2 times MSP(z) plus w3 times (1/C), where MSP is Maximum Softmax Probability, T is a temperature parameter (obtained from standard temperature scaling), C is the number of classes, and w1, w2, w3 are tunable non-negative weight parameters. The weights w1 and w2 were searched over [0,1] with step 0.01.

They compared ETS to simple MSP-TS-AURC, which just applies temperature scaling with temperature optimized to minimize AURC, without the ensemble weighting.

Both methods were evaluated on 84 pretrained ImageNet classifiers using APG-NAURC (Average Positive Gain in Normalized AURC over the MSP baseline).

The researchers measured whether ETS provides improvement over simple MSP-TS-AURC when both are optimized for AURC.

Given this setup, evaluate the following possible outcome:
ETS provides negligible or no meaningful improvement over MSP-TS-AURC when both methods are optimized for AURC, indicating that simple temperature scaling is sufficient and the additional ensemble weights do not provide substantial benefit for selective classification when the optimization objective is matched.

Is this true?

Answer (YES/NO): YES